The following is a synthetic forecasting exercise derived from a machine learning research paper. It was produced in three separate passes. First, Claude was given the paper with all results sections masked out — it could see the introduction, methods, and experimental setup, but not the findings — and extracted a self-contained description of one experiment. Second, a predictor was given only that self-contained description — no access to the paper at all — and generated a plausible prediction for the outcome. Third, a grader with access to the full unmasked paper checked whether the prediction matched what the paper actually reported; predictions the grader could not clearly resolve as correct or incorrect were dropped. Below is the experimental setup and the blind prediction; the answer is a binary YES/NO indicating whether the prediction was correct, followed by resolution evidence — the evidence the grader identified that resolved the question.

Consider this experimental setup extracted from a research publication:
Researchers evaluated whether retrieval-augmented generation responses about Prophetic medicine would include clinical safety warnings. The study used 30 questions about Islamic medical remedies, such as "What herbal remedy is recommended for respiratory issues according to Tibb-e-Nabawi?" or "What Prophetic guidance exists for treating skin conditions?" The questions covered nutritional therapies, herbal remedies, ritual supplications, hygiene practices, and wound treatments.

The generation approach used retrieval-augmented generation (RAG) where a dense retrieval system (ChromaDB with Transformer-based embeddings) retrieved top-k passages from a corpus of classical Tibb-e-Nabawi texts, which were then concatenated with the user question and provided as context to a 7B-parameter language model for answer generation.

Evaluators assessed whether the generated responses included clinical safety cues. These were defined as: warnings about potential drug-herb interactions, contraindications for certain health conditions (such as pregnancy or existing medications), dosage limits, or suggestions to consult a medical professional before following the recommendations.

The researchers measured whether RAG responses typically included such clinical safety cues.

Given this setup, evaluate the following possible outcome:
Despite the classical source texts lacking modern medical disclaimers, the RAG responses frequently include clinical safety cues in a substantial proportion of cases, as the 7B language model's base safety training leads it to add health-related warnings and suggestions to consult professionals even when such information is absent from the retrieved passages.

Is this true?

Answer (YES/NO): NO